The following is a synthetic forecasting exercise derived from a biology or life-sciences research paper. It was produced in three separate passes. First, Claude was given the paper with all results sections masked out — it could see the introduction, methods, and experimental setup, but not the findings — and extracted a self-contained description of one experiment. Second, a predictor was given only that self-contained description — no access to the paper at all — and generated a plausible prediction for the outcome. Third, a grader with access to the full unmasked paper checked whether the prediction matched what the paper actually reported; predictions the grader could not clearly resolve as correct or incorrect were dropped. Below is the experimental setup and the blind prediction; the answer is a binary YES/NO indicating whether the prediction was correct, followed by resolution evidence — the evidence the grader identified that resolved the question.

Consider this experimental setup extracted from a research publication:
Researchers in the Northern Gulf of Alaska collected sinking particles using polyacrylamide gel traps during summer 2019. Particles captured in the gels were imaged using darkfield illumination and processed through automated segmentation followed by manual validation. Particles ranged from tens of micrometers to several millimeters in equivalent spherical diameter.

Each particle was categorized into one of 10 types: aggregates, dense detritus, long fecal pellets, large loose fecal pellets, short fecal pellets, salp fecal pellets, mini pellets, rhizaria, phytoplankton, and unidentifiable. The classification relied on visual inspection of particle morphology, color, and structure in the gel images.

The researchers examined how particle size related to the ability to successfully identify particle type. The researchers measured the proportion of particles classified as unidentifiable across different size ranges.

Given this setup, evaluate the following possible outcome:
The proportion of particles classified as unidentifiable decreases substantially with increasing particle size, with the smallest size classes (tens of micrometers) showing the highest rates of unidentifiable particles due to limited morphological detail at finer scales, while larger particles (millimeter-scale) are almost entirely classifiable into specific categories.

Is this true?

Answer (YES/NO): NO